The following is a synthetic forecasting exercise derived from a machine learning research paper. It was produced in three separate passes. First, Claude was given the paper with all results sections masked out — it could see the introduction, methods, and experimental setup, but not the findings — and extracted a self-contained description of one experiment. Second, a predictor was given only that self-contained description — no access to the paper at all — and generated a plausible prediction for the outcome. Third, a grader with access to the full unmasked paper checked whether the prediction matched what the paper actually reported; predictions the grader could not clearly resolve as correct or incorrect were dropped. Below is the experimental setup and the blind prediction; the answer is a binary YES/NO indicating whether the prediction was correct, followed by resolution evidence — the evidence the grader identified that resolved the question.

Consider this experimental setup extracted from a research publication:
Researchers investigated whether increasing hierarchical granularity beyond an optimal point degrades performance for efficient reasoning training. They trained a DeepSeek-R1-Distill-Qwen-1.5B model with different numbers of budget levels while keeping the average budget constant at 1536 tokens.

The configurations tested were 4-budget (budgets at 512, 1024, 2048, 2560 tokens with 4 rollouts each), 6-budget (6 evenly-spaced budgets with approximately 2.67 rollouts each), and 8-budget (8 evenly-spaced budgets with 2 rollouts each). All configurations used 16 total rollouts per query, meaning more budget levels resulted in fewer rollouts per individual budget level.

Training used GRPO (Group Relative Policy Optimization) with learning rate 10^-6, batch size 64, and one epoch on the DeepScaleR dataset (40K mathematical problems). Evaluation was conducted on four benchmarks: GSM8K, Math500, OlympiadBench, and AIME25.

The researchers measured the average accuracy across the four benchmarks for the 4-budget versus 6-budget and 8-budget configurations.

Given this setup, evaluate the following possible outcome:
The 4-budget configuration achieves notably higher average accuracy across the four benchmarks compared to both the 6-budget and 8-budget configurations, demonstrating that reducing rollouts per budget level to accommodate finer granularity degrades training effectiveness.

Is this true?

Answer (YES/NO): NO